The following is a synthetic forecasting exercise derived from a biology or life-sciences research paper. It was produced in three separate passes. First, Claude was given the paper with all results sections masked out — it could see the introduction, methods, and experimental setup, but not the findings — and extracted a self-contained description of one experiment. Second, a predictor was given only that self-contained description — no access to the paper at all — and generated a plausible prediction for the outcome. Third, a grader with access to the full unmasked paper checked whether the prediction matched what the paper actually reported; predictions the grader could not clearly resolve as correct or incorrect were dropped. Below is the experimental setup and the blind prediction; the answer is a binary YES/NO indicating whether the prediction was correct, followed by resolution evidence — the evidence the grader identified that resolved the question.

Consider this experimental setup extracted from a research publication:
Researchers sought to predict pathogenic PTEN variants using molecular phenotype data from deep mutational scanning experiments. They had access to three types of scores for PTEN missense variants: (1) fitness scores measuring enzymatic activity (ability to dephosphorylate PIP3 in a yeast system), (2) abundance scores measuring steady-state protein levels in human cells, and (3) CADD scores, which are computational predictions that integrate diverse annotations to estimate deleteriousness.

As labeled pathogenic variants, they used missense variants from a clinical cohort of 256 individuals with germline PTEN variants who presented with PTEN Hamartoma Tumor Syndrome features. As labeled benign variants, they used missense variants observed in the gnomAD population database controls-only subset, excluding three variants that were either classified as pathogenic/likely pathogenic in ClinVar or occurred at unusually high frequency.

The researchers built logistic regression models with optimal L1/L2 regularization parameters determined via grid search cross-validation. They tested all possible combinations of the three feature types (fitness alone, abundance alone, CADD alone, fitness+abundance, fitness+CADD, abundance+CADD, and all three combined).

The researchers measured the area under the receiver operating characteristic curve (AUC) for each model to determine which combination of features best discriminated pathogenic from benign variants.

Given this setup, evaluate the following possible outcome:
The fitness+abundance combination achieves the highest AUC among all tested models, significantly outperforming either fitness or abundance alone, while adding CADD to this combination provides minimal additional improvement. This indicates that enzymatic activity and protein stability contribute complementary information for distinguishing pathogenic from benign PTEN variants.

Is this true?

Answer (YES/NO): NO